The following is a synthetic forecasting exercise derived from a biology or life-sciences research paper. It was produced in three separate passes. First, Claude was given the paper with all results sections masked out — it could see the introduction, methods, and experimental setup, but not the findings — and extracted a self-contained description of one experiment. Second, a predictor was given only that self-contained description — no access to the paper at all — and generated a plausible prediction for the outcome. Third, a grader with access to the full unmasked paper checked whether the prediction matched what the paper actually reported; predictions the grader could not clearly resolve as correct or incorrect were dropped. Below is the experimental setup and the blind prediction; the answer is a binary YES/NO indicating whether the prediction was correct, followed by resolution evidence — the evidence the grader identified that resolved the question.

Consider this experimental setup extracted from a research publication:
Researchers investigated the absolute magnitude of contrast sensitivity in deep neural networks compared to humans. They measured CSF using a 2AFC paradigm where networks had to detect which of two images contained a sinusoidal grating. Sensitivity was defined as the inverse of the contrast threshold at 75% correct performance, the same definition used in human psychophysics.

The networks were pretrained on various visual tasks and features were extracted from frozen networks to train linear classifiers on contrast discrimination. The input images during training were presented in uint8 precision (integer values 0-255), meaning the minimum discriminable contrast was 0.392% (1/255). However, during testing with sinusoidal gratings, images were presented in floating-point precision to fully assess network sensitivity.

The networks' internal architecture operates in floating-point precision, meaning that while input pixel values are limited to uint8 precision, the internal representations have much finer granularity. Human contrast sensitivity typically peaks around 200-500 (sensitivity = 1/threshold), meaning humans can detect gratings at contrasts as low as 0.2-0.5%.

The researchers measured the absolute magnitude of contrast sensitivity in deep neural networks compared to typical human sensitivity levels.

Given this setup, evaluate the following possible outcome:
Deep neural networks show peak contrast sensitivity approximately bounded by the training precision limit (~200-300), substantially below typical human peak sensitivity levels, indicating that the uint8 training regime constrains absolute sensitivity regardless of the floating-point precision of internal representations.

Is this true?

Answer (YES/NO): NO